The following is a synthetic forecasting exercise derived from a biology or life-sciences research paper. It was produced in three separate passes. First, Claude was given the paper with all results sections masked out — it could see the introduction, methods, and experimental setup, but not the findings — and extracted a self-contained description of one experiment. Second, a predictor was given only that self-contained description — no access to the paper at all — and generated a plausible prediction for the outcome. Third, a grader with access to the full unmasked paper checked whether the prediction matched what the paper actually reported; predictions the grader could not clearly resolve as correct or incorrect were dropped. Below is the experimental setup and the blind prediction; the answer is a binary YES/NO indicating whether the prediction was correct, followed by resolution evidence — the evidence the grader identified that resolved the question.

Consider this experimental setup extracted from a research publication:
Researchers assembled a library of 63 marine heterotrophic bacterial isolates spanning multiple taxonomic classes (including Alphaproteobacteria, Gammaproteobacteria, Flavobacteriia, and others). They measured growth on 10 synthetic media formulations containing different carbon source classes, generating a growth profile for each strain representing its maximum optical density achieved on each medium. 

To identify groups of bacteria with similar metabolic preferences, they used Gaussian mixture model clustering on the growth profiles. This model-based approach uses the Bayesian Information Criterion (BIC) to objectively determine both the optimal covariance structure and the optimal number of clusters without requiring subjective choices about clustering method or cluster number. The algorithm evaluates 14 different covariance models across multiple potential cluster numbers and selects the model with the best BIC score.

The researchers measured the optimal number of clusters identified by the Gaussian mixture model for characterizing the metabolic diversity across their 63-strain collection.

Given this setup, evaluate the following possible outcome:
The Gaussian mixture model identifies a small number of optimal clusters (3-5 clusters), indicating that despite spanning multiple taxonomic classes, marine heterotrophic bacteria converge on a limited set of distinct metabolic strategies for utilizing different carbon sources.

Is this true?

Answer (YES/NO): NO